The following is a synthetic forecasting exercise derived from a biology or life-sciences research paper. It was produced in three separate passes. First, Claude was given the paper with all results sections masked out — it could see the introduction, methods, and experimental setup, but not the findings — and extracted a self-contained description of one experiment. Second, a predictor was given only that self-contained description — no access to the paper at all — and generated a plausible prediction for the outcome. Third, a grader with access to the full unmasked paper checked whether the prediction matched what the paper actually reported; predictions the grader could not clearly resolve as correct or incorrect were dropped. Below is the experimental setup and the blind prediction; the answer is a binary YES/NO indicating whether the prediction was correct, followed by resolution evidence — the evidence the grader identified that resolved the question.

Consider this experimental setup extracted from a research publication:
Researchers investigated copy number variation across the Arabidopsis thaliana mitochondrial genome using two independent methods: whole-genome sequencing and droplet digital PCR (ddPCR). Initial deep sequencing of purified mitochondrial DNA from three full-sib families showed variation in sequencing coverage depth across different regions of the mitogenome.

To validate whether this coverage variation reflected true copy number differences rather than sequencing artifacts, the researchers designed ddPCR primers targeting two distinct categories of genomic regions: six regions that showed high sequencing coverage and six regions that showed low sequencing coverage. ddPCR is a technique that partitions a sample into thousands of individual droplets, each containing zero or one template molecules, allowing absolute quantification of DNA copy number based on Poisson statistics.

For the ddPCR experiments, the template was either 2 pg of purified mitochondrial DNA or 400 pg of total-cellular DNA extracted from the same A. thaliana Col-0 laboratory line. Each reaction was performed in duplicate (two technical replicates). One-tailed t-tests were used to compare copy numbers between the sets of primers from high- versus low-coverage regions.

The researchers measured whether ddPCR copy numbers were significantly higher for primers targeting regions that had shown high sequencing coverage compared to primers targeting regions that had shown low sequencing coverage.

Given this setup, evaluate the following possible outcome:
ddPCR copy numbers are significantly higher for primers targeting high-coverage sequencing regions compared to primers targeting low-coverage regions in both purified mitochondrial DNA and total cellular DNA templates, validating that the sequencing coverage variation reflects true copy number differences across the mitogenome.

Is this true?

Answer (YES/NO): YES